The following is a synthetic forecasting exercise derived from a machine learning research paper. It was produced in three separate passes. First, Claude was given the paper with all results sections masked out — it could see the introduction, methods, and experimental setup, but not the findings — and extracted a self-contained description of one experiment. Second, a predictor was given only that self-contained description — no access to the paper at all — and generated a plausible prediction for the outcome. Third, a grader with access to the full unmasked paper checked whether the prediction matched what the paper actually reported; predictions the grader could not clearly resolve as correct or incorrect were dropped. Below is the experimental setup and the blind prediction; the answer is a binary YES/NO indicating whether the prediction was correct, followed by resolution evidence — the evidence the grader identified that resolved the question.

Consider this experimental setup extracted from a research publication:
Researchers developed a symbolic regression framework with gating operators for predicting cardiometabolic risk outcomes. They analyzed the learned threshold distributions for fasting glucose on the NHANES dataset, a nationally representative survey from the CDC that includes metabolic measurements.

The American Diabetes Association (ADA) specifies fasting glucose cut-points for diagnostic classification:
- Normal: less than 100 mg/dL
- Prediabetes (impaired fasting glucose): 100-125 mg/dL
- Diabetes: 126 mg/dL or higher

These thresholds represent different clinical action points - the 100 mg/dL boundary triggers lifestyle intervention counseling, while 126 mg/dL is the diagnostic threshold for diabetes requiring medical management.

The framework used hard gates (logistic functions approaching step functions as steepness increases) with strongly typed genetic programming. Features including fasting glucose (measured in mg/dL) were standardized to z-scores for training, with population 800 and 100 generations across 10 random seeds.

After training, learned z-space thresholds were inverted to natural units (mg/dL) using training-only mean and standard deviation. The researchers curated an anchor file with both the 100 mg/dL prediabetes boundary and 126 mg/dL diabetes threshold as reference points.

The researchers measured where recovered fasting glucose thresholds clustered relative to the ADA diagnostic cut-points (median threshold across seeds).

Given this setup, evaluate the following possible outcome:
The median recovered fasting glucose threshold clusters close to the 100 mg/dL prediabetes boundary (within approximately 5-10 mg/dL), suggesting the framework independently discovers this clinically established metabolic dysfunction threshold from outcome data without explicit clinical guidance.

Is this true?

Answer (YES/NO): NO